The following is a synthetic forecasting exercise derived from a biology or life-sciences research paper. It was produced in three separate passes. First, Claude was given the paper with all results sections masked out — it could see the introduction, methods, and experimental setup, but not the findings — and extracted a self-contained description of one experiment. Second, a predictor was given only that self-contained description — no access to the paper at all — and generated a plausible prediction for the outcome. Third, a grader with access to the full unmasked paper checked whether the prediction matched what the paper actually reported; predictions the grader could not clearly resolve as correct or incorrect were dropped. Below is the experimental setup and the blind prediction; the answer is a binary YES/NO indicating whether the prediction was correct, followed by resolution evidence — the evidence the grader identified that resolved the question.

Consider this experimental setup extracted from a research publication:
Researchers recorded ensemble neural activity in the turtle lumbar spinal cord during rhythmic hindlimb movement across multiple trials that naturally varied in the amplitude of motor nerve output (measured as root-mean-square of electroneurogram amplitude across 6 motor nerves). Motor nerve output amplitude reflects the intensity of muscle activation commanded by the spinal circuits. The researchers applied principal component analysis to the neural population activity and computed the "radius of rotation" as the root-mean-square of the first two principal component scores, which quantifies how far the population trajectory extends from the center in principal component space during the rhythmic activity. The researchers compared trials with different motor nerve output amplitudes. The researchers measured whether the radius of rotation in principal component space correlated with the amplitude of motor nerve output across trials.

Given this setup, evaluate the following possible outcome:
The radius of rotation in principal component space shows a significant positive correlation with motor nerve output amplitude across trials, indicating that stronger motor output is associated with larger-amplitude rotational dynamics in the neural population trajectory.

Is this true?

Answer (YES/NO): YES